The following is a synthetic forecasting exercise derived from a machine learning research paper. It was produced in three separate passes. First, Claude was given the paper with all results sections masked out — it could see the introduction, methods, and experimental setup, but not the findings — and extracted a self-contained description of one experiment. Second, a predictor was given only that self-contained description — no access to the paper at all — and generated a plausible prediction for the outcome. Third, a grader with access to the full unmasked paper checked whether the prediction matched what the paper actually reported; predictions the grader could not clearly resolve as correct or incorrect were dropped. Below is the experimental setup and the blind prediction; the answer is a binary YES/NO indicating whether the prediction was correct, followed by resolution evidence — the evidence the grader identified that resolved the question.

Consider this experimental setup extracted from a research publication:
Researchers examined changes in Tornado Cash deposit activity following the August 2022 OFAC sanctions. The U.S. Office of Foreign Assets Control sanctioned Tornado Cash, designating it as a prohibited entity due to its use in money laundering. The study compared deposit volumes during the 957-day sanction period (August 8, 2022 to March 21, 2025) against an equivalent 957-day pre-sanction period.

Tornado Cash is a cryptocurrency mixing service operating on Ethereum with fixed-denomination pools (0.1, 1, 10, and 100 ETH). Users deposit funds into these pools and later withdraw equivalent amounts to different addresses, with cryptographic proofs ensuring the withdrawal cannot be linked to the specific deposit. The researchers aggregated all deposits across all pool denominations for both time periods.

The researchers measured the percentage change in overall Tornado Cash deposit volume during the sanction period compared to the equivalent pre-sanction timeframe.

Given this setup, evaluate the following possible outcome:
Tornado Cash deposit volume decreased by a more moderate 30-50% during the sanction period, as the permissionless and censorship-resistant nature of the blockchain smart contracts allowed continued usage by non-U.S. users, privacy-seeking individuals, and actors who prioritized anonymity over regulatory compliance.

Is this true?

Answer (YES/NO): NO